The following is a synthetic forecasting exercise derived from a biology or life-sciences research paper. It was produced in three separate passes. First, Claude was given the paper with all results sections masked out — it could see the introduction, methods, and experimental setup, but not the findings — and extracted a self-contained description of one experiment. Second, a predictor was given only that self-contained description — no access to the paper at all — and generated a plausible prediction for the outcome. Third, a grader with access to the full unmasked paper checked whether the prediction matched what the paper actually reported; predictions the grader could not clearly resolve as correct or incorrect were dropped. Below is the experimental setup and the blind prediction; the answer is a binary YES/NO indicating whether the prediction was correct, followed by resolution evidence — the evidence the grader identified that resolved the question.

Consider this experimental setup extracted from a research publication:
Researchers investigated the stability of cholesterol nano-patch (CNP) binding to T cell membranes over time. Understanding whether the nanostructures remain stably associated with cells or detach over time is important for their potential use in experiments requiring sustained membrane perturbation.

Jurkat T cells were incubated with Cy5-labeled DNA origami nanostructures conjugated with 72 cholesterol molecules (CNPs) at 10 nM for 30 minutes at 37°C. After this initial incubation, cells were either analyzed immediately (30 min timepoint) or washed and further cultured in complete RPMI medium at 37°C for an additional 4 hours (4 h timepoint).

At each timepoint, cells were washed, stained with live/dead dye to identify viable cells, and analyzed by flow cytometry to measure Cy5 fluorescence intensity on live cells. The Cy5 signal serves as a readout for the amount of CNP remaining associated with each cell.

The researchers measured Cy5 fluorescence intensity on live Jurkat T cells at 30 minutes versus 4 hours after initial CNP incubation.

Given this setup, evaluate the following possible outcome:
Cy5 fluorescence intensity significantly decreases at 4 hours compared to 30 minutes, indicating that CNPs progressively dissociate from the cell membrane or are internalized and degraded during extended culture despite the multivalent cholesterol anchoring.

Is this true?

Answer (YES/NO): NO